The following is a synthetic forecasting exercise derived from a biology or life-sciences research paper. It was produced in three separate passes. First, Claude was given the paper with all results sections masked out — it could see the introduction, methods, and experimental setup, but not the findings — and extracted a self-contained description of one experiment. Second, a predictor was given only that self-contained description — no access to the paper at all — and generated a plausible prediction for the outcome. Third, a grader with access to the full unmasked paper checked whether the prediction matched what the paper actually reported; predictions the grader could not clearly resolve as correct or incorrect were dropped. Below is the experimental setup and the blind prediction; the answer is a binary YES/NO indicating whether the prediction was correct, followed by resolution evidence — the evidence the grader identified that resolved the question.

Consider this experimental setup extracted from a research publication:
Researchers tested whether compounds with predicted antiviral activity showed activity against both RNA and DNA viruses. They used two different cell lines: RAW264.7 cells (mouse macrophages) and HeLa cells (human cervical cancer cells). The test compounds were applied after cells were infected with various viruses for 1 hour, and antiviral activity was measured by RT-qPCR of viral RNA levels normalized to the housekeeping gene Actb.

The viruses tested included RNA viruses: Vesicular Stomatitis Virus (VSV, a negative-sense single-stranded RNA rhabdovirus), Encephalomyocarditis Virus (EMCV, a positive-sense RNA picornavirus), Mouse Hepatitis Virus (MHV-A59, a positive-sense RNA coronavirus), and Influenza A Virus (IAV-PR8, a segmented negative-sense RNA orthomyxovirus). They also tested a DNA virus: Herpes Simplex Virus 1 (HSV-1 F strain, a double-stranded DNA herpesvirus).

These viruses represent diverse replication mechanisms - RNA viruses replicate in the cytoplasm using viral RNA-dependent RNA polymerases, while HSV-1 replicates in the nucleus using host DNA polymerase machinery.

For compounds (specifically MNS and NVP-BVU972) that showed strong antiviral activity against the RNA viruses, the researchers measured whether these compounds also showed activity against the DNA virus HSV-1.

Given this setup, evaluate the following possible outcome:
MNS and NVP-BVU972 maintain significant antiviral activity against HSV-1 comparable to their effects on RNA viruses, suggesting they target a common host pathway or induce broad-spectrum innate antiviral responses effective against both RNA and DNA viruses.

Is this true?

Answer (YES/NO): NO